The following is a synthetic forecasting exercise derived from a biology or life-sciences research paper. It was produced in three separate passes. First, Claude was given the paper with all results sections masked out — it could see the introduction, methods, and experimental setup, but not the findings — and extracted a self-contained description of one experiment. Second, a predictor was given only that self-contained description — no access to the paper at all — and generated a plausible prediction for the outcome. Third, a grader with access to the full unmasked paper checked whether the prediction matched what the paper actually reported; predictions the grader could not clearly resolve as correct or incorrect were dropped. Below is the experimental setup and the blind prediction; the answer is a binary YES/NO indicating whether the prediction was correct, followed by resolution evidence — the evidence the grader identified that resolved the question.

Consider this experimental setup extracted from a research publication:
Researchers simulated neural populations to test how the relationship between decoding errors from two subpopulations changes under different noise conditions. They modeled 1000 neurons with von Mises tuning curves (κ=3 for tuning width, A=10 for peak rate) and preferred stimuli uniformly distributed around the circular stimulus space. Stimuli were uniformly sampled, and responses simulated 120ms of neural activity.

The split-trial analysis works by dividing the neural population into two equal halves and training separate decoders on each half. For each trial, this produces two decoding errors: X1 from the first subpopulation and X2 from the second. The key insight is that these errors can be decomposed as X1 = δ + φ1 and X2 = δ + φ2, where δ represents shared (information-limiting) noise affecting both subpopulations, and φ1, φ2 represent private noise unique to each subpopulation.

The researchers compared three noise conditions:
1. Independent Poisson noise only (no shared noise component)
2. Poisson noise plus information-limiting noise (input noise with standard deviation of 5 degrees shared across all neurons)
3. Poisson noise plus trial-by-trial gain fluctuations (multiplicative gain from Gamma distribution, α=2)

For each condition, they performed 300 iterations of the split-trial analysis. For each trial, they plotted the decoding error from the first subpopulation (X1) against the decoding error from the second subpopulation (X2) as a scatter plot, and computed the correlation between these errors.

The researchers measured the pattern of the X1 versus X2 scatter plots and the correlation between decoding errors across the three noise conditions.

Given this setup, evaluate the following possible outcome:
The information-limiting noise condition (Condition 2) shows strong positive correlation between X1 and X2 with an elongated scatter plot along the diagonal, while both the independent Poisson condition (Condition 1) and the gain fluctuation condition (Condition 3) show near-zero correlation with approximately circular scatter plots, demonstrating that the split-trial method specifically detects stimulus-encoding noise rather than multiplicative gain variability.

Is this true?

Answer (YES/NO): YES